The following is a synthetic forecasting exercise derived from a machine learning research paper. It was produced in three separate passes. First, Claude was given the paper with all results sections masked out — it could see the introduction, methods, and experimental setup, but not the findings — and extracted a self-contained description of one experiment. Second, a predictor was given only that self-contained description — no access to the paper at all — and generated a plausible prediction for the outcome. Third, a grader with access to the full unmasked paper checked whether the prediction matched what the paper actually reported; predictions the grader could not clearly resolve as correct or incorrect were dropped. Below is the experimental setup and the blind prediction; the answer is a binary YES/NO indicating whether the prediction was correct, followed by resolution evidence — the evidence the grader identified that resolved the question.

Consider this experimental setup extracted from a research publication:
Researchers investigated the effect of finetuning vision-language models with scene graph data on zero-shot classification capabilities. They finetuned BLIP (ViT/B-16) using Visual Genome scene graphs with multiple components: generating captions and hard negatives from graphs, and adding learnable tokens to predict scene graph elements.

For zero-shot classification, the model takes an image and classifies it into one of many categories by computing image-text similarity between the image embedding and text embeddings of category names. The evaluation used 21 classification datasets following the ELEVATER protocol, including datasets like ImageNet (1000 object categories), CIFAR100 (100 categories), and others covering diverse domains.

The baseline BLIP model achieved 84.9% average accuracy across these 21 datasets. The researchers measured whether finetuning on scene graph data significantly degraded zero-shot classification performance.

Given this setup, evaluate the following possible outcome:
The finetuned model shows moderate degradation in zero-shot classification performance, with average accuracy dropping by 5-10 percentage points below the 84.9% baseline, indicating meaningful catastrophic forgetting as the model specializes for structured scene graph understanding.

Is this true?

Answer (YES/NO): NO